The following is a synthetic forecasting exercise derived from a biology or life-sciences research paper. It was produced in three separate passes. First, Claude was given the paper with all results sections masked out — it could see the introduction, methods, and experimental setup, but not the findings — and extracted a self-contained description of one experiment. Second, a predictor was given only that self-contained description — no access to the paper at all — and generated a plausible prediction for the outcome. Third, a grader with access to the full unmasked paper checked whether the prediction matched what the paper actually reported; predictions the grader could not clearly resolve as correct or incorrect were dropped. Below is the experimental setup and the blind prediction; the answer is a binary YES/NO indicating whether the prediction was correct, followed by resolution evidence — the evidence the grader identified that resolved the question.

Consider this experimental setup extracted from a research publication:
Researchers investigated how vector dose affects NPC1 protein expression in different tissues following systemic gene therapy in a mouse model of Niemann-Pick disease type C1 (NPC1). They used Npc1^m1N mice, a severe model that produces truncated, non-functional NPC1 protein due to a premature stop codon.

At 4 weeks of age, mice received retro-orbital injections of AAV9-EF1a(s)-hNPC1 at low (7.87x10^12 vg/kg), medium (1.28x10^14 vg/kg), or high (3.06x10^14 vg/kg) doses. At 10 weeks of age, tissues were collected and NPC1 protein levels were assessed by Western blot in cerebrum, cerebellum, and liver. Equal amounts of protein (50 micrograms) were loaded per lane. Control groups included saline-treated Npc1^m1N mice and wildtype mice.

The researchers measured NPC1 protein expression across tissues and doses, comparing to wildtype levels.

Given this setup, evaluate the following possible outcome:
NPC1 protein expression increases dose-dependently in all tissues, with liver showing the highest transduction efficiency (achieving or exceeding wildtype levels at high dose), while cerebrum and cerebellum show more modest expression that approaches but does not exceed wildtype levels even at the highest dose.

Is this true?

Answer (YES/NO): NO